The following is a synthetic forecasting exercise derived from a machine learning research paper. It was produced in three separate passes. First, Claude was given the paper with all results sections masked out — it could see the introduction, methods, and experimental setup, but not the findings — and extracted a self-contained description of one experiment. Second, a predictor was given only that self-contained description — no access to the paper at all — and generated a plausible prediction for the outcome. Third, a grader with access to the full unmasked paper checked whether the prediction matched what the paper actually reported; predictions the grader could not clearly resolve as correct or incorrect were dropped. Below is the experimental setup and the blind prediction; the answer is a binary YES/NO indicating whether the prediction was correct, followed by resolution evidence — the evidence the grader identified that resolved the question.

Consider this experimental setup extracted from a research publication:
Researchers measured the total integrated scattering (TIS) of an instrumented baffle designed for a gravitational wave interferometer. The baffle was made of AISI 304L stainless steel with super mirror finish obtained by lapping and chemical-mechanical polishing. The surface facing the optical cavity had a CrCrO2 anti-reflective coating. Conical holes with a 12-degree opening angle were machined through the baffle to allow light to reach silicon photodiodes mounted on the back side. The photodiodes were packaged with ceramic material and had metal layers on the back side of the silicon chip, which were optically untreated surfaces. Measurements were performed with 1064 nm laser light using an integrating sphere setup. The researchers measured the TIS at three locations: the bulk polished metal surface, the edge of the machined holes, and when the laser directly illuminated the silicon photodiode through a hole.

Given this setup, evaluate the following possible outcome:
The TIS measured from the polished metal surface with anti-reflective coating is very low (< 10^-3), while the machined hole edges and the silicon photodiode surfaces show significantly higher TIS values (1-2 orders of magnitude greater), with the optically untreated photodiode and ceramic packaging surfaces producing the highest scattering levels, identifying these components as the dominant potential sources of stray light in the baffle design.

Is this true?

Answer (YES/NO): YES